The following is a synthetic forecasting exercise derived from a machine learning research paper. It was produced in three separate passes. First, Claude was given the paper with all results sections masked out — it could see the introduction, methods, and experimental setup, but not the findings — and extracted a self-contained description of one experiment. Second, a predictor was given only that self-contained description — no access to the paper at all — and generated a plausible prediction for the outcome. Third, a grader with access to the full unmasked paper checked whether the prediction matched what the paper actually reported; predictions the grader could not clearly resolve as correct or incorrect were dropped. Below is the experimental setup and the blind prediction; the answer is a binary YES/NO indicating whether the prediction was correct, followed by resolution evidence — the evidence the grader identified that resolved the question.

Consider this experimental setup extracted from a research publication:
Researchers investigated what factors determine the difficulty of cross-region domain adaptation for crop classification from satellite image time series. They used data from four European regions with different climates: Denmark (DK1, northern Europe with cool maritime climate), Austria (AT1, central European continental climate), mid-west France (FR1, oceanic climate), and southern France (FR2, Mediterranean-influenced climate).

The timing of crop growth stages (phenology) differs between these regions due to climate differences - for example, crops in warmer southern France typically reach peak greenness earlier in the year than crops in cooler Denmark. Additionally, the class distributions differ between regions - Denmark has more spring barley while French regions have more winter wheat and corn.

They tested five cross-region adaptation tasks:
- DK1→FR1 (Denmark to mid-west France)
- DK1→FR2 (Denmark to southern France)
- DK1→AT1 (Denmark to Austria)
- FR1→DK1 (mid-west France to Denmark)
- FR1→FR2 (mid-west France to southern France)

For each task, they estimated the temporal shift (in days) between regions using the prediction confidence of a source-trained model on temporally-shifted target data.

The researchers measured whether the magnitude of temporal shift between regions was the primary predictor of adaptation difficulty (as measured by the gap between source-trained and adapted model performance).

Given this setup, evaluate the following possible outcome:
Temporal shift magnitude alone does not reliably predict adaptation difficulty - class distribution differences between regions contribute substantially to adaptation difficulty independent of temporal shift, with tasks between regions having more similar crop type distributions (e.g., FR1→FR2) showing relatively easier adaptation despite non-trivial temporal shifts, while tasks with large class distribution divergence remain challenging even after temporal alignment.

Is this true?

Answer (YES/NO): NO